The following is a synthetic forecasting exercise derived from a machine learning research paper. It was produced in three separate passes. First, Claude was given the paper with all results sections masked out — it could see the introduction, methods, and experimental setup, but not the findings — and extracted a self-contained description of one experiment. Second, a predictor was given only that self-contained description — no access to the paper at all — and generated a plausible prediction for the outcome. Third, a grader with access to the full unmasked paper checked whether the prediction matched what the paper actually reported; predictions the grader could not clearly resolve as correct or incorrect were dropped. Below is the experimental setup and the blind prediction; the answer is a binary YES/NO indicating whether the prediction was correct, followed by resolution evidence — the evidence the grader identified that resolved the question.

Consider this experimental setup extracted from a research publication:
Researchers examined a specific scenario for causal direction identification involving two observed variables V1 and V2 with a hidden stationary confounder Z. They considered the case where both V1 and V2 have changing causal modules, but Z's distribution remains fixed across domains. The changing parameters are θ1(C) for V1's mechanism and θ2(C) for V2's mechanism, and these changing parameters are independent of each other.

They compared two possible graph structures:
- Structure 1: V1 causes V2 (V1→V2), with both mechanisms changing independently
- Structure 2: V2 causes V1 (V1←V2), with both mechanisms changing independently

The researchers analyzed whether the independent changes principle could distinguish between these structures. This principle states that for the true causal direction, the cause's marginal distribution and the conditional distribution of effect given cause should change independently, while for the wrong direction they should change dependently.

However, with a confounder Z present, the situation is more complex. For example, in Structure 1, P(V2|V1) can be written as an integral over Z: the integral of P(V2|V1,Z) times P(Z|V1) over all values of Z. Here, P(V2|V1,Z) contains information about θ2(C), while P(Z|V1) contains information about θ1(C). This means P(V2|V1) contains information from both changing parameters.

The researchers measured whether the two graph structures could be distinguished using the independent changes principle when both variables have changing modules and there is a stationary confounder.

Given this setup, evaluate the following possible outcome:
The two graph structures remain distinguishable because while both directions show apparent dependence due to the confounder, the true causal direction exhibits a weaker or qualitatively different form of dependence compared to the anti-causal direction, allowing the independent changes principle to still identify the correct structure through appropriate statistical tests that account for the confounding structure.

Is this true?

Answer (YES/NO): NO